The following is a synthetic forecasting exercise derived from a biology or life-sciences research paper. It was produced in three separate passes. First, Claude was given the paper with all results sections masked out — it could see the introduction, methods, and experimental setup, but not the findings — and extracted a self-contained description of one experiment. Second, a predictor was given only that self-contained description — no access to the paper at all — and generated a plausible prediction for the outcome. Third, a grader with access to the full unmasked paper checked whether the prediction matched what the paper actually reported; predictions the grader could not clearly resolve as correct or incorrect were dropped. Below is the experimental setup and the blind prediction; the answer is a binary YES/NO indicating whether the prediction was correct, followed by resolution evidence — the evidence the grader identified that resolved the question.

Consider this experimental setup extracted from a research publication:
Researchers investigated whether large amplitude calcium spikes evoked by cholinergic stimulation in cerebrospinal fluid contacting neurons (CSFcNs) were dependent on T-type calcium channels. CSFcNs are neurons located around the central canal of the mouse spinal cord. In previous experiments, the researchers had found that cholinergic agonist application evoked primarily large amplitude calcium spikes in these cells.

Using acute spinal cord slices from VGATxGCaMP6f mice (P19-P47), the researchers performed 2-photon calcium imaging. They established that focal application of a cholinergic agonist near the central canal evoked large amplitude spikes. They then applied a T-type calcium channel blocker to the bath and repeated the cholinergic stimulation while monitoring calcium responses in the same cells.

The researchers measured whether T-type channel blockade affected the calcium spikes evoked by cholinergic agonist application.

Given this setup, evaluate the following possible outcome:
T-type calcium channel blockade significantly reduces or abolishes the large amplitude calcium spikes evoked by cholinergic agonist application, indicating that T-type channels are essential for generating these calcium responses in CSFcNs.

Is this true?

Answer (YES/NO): NO